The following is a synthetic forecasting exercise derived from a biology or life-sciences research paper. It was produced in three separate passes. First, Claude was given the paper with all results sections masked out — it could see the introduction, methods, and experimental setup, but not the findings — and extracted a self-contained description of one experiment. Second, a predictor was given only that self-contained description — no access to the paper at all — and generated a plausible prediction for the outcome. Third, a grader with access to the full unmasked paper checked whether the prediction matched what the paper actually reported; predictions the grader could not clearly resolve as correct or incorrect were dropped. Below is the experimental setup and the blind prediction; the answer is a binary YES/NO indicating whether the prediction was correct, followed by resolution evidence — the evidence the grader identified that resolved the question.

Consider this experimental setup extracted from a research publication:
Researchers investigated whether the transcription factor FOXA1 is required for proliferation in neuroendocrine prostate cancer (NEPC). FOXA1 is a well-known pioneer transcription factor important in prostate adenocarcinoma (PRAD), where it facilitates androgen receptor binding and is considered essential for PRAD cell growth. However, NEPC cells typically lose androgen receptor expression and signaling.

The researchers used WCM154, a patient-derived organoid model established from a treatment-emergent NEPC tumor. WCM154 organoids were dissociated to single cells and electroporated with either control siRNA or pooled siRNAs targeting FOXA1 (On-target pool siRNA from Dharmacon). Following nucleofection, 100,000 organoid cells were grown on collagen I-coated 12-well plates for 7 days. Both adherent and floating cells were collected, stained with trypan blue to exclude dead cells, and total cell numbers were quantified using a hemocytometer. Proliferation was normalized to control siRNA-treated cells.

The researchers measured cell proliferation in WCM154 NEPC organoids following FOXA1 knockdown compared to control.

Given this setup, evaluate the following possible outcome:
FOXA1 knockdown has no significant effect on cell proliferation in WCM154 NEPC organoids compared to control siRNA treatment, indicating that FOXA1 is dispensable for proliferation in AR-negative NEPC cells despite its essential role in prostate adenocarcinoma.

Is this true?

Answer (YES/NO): NO